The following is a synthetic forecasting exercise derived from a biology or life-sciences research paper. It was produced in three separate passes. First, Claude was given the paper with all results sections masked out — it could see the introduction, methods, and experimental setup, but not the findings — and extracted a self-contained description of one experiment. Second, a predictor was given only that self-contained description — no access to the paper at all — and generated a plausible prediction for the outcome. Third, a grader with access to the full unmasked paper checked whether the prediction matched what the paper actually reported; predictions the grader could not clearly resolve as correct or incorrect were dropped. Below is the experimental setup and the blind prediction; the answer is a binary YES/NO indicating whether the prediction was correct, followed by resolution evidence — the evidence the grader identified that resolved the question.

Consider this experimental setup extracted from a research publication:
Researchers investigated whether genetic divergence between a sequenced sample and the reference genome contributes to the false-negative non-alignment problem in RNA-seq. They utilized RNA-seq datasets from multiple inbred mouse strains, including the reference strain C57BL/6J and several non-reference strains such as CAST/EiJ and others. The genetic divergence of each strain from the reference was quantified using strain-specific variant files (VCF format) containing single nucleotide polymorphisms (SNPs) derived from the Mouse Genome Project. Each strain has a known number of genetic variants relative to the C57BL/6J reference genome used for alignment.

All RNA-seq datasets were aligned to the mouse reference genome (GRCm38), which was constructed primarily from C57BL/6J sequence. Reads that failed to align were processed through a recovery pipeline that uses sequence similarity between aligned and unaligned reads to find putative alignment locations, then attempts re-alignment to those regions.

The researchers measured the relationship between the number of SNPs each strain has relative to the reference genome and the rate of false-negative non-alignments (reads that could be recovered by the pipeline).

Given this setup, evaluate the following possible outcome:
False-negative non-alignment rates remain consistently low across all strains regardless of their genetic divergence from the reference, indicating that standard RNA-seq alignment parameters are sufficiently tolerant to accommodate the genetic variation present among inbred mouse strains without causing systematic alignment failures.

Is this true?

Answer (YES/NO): NO